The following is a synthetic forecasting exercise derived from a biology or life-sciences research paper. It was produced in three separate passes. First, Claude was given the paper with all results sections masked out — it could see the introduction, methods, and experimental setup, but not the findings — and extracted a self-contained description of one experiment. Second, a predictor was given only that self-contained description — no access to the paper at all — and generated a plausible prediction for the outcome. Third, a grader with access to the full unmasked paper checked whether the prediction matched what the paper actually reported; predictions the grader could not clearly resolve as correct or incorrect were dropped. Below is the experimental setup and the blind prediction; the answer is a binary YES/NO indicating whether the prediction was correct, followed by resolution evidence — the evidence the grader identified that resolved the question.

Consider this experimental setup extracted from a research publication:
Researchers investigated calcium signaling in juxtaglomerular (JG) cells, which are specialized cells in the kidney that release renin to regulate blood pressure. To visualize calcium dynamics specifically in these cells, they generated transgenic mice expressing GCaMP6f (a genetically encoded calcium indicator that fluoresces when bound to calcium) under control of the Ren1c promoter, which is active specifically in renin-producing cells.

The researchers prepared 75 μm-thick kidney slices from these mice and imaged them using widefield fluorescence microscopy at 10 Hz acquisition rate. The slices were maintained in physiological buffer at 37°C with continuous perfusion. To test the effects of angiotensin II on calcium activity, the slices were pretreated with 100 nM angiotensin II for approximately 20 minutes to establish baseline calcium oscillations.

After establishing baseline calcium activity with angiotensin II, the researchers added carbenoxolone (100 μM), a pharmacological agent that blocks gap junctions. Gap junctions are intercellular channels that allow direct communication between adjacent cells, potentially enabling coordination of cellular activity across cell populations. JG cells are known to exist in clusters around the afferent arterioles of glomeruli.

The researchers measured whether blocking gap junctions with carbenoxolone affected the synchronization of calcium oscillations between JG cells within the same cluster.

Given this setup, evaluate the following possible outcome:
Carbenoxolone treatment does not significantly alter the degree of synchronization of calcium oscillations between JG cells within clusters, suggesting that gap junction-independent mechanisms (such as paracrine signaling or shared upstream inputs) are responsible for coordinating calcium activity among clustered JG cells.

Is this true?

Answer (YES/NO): NO